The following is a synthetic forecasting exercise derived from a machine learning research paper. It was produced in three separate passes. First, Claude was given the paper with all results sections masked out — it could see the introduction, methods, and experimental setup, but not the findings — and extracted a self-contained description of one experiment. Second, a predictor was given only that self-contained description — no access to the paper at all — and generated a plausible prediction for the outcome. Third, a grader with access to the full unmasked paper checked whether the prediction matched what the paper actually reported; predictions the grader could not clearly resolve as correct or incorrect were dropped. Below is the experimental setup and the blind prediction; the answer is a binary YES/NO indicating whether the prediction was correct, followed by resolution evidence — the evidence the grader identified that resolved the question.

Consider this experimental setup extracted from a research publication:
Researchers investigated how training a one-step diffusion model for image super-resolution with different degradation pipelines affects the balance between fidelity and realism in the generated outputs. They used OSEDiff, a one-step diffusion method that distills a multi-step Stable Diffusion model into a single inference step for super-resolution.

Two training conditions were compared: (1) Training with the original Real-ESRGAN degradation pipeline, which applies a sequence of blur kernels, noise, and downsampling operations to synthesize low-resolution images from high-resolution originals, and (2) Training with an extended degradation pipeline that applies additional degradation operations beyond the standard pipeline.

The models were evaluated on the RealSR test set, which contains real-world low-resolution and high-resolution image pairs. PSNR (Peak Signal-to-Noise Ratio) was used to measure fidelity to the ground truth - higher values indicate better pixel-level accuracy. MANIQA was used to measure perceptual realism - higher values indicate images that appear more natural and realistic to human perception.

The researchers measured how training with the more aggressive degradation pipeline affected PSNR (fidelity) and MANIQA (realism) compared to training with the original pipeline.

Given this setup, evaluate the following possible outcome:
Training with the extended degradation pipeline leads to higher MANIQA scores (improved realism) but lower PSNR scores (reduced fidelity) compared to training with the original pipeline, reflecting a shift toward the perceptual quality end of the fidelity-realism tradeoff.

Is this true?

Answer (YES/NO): YES